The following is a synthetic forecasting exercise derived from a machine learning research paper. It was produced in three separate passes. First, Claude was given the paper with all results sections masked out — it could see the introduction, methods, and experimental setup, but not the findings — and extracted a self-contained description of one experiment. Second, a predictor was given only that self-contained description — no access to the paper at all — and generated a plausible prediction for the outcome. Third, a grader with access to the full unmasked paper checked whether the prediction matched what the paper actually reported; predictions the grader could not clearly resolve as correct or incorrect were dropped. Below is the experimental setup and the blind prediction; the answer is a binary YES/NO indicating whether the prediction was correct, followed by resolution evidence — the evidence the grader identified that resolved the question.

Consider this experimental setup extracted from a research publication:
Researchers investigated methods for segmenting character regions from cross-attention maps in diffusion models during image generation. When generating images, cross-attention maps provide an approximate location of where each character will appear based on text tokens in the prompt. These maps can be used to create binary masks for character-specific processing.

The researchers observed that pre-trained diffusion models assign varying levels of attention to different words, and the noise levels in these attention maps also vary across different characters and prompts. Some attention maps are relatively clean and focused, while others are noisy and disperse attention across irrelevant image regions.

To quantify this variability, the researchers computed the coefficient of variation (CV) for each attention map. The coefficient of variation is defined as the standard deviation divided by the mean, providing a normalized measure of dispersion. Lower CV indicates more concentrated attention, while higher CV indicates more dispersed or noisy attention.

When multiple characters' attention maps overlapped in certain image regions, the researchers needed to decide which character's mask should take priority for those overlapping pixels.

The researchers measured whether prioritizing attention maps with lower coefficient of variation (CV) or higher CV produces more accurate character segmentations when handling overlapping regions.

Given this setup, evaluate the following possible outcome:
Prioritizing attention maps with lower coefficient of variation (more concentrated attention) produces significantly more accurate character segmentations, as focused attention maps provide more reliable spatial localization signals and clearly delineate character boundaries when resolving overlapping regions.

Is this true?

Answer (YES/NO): YES